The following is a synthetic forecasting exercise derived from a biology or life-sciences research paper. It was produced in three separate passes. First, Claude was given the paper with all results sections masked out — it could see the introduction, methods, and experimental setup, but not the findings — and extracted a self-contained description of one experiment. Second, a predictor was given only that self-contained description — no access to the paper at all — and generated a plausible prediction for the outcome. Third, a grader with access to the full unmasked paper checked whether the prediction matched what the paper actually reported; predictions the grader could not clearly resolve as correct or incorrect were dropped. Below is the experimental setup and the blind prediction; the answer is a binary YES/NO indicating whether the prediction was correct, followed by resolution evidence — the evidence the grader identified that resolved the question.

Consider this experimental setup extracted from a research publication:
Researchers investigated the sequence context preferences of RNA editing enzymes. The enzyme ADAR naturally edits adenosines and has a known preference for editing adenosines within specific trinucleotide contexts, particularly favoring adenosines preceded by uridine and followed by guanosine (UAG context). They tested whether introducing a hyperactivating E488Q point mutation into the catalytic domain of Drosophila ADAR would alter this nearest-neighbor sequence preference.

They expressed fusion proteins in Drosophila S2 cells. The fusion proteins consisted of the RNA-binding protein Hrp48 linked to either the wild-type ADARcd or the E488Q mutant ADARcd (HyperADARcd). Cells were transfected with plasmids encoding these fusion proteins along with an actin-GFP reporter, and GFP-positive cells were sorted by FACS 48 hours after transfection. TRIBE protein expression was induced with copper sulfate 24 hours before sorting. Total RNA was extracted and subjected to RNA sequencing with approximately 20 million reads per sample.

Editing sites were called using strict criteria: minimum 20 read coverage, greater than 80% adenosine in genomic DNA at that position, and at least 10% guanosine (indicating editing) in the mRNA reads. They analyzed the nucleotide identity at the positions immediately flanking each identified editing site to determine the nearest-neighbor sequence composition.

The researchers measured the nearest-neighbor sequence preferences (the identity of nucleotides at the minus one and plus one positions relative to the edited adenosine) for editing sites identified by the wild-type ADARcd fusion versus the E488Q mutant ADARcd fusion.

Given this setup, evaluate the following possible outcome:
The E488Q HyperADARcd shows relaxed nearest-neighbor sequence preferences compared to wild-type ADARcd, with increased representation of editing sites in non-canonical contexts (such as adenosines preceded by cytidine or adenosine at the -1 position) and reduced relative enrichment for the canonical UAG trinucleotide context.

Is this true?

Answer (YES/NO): YES